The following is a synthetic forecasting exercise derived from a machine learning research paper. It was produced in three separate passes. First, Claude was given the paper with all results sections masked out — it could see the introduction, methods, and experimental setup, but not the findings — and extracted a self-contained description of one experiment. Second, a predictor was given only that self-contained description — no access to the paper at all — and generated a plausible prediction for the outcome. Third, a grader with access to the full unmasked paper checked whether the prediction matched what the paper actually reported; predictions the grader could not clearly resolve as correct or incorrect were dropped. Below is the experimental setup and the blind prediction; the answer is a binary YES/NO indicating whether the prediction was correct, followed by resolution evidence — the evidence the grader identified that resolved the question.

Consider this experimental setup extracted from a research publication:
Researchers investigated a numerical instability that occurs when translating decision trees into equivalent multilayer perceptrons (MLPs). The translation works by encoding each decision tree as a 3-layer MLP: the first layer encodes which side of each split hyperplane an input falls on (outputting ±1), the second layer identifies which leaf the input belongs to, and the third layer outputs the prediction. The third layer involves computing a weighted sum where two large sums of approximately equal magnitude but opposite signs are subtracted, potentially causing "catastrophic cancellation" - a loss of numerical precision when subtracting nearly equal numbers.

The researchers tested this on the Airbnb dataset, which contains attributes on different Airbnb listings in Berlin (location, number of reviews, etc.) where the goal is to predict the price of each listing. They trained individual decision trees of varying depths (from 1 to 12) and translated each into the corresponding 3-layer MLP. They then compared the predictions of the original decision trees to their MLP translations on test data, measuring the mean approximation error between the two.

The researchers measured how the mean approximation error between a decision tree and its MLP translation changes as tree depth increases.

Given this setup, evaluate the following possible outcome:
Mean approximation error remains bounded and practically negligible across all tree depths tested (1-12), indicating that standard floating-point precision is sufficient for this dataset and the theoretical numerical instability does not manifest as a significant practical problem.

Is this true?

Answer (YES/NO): NO